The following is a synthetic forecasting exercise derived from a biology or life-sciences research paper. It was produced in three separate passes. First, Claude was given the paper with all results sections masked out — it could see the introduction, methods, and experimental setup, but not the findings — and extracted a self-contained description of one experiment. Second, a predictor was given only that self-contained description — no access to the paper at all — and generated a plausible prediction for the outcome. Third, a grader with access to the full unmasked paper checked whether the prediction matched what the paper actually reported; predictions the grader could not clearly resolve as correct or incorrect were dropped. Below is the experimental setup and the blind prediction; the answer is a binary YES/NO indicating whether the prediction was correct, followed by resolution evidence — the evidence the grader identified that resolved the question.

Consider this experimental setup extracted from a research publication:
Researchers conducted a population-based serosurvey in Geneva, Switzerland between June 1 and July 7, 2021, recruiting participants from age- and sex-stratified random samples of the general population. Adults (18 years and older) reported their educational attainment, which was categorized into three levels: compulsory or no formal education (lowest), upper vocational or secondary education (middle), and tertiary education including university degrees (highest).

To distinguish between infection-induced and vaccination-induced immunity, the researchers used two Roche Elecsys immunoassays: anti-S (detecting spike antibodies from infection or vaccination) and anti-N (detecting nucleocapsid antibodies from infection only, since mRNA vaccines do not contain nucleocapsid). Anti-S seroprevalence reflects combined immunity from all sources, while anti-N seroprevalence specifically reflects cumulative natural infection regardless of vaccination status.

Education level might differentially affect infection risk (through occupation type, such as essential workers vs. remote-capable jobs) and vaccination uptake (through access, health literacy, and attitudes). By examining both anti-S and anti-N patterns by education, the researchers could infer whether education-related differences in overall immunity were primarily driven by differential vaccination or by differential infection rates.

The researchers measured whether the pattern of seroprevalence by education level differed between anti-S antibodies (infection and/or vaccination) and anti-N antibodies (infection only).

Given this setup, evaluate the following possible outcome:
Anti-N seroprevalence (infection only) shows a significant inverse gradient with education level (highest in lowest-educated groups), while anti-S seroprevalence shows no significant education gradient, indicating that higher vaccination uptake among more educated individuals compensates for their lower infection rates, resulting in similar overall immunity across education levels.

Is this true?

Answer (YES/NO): NO